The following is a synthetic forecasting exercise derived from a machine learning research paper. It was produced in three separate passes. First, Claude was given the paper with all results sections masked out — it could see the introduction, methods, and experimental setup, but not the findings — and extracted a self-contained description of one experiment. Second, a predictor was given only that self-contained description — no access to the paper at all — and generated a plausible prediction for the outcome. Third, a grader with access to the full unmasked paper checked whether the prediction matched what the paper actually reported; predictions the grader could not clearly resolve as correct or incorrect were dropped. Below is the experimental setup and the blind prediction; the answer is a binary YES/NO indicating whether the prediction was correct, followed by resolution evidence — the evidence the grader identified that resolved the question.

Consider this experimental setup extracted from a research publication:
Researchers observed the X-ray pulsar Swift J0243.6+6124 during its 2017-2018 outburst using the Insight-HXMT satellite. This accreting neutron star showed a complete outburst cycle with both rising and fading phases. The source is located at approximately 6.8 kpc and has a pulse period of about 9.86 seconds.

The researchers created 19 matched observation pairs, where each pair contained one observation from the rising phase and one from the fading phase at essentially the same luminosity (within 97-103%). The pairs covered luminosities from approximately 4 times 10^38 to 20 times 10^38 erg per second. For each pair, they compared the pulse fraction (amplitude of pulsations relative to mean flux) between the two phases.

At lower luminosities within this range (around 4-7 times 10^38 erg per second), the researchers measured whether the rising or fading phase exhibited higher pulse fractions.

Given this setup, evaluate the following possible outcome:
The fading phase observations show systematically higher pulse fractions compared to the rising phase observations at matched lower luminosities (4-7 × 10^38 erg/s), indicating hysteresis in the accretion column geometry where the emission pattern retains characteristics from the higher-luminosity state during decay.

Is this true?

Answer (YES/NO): NO